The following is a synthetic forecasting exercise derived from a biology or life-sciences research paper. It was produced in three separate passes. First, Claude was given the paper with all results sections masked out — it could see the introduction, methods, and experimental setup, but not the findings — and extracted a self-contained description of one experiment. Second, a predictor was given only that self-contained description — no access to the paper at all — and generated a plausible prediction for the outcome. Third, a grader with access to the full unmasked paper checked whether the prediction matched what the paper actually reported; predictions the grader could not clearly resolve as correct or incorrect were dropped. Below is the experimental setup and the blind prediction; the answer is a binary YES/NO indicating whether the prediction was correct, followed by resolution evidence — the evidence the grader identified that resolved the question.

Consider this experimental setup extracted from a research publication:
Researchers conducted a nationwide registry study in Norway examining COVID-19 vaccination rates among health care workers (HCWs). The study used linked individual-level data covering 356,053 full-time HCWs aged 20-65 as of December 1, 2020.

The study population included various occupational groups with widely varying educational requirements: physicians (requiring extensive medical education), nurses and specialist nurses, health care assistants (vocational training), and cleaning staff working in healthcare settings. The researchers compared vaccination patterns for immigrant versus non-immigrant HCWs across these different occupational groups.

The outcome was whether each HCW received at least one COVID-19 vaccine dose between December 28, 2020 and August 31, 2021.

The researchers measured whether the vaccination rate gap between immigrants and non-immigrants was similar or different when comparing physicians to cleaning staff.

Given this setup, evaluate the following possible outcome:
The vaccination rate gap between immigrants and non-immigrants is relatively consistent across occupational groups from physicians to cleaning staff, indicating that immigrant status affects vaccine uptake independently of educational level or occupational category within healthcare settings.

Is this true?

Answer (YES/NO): NO